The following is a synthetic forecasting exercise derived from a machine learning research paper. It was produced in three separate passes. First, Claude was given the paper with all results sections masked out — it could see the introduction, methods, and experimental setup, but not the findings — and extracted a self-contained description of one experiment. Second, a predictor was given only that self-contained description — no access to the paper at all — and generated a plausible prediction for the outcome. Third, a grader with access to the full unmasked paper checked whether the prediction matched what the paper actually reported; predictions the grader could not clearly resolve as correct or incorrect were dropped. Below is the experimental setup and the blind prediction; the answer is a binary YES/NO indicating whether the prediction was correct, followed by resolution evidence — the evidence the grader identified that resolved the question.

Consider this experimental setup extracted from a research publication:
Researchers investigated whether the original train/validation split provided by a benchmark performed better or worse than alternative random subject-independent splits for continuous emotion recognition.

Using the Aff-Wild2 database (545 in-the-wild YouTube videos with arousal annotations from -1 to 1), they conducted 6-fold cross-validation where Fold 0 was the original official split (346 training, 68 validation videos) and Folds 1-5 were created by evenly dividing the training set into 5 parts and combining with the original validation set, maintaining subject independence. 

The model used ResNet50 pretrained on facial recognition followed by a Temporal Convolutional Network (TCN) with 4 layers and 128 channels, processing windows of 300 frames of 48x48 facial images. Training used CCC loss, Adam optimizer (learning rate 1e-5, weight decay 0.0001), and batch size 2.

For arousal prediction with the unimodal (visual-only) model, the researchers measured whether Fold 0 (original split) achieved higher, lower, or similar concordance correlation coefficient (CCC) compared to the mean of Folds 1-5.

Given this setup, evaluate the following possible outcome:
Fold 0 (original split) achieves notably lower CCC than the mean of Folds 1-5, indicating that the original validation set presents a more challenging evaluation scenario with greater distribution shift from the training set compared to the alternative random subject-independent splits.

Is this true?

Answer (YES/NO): NO